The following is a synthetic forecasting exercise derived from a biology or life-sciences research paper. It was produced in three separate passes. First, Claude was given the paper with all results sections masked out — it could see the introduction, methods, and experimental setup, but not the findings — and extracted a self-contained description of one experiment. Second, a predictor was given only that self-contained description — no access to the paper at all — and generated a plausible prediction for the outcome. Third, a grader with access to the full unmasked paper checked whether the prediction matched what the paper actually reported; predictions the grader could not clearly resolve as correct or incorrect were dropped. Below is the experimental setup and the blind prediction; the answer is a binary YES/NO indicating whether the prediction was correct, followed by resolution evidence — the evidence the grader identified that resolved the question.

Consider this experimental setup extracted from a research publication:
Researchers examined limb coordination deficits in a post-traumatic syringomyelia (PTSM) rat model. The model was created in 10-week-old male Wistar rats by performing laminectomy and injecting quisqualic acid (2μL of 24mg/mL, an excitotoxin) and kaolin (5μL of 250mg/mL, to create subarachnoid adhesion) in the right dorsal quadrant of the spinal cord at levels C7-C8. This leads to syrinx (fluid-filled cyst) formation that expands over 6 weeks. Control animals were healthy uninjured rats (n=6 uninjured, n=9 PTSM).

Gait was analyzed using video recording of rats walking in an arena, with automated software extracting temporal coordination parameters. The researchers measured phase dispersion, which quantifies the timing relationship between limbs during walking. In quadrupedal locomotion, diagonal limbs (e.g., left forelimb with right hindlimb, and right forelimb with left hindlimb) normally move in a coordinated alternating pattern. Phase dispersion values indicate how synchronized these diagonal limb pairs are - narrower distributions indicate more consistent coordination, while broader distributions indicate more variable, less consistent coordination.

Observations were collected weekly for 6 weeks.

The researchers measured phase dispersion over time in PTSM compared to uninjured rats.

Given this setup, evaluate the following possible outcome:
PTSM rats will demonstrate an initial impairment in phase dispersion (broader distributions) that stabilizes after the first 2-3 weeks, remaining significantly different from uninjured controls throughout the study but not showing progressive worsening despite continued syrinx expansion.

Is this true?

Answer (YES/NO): NO